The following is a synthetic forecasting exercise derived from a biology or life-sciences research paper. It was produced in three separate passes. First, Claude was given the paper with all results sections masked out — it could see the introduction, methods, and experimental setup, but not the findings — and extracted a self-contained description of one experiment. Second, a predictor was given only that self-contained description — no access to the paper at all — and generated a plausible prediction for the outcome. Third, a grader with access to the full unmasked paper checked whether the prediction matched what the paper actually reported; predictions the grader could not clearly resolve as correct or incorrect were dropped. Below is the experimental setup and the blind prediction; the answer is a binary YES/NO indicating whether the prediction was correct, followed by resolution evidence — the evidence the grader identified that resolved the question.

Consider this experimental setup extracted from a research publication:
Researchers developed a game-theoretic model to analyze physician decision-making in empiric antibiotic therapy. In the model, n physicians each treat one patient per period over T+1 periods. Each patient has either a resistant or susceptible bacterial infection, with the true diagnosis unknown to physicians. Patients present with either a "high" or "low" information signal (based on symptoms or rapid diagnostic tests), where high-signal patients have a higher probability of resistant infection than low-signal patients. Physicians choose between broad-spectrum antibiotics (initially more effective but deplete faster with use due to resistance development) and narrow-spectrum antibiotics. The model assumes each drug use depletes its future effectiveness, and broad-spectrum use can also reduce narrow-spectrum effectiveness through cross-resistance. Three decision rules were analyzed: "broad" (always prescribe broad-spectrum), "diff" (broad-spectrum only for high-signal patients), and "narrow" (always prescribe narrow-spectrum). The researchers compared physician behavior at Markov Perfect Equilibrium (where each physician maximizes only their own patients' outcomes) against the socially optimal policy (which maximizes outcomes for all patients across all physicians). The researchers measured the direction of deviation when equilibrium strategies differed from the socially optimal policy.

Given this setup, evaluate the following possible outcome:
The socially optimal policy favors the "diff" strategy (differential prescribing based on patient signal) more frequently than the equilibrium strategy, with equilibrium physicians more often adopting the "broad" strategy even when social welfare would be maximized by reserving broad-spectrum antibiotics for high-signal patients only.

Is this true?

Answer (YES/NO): YES